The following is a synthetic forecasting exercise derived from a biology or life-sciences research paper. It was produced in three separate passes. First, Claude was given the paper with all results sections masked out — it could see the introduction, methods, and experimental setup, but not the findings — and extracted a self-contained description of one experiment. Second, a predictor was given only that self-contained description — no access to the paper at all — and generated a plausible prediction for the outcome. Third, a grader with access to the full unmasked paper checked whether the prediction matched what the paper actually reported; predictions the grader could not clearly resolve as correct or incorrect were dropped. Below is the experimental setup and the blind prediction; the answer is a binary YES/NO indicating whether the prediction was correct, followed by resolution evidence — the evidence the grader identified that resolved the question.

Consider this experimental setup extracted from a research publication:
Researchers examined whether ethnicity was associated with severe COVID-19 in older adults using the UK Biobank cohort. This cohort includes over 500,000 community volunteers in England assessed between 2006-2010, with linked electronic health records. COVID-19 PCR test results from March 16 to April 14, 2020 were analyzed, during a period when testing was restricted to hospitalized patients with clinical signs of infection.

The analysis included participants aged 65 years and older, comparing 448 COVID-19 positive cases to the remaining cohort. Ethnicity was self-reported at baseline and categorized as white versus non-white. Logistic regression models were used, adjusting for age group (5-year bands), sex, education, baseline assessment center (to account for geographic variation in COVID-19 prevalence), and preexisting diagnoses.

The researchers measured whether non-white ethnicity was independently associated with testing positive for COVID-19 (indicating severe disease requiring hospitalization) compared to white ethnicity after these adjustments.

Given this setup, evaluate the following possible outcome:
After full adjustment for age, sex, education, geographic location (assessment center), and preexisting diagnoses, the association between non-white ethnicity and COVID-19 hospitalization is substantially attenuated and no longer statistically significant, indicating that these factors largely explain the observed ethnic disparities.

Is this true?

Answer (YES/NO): NO